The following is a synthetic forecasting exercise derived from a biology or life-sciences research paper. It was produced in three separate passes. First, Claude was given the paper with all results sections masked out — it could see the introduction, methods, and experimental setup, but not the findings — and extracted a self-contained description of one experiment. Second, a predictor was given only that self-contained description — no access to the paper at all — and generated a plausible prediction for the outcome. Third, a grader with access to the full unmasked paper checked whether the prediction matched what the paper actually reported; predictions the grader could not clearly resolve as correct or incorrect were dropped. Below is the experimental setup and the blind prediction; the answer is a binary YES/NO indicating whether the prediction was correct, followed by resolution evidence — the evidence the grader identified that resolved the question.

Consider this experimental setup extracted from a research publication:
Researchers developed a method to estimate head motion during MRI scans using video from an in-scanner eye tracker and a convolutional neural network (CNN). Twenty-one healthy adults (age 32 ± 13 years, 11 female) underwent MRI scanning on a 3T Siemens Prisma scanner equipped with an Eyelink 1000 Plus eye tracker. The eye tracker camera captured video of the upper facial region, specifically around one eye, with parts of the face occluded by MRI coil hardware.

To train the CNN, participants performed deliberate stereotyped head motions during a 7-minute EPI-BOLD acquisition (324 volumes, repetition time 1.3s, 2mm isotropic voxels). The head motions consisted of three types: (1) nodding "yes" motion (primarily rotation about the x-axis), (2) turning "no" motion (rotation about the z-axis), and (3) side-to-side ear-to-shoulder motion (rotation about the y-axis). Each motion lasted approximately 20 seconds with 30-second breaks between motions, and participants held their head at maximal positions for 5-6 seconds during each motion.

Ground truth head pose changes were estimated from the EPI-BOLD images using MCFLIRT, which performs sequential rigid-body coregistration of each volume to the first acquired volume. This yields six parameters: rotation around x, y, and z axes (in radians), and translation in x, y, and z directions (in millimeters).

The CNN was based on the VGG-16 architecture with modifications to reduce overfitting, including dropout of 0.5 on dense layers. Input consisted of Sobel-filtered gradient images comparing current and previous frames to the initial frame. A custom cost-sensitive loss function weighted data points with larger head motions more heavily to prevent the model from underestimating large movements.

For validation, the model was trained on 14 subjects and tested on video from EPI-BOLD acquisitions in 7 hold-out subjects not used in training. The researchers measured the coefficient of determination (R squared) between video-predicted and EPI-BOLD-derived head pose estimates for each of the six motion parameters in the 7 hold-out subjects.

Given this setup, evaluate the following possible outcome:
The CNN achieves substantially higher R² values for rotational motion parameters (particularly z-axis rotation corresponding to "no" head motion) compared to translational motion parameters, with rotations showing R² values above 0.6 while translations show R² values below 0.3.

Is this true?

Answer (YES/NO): NO